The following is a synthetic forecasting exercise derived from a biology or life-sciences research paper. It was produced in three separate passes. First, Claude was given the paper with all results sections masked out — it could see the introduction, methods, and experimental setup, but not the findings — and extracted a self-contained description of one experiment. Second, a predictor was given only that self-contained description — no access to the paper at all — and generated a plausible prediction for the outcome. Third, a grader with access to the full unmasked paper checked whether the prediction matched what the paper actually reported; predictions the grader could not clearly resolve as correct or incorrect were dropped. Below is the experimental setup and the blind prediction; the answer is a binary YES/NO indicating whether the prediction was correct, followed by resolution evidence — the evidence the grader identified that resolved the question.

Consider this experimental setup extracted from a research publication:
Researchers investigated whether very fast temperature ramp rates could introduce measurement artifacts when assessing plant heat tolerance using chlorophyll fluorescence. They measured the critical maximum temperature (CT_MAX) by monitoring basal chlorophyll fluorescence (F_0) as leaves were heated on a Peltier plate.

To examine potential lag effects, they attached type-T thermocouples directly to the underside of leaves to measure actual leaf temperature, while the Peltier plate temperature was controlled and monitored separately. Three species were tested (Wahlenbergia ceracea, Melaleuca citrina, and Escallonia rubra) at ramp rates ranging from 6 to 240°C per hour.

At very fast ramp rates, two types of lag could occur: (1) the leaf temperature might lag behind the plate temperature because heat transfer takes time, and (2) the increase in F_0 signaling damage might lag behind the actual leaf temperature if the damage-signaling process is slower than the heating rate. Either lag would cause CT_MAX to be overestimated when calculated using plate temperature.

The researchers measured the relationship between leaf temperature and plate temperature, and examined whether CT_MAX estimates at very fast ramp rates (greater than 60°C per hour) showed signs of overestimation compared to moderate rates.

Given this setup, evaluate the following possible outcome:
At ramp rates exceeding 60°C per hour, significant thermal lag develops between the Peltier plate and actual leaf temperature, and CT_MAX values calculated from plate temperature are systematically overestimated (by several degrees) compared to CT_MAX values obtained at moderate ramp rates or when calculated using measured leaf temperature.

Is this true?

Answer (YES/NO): YES